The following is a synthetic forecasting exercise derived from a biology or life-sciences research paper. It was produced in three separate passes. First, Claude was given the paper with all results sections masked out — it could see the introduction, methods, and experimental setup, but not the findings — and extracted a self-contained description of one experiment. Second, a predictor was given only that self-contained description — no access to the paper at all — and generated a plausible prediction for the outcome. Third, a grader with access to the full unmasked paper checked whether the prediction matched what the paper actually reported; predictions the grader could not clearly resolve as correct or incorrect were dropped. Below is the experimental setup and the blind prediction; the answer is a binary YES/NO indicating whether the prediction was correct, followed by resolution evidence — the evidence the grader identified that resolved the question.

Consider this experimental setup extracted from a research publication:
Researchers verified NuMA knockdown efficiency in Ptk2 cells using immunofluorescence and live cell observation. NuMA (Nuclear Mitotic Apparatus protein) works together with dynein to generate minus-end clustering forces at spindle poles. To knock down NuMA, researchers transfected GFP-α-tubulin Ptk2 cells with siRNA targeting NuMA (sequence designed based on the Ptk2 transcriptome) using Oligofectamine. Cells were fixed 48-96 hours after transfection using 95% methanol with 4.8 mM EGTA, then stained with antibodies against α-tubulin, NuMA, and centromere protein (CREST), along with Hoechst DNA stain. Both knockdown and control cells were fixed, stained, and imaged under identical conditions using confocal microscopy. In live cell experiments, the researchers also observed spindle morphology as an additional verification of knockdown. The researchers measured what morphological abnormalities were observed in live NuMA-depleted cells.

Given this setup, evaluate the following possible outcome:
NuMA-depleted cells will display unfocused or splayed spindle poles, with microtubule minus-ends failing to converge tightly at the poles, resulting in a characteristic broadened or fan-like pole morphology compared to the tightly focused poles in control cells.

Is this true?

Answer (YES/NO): YES